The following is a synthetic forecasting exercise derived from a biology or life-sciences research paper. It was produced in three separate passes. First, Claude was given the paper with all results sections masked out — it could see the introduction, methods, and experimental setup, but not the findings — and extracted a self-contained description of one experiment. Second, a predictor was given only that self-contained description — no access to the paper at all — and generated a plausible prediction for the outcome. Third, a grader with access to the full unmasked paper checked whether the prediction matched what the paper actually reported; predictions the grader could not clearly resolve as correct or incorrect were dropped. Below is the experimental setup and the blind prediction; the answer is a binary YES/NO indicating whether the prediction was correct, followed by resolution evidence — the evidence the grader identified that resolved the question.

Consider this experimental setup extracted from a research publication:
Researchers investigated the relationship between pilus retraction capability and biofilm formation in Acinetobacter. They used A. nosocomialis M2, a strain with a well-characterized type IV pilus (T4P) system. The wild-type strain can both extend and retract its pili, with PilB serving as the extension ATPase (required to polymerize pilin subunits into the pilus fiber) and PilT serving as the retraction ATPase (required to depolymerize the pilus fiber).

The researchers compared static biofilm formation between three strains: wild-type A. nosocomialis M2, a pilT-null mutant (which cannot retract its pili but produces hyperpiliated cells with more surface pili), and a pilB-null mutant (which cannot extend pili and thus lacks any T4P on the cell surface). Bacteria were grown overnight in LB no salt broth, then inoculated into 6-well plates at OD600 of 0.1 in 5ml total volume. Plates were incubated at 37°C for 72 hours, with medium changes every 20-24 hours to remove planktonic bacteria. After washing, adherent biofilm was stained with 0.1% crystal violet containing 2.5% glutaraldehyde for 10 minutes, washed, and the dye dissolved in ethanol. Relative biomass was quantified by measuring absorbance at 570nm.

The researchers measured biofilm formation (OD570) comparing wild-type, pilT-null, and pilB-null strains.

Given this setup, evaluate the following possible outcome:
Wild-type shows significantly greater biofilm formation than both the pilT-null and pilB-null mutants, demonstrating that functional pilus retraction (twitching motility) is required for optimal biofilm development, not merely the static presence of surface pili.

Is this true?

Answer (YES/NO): NO